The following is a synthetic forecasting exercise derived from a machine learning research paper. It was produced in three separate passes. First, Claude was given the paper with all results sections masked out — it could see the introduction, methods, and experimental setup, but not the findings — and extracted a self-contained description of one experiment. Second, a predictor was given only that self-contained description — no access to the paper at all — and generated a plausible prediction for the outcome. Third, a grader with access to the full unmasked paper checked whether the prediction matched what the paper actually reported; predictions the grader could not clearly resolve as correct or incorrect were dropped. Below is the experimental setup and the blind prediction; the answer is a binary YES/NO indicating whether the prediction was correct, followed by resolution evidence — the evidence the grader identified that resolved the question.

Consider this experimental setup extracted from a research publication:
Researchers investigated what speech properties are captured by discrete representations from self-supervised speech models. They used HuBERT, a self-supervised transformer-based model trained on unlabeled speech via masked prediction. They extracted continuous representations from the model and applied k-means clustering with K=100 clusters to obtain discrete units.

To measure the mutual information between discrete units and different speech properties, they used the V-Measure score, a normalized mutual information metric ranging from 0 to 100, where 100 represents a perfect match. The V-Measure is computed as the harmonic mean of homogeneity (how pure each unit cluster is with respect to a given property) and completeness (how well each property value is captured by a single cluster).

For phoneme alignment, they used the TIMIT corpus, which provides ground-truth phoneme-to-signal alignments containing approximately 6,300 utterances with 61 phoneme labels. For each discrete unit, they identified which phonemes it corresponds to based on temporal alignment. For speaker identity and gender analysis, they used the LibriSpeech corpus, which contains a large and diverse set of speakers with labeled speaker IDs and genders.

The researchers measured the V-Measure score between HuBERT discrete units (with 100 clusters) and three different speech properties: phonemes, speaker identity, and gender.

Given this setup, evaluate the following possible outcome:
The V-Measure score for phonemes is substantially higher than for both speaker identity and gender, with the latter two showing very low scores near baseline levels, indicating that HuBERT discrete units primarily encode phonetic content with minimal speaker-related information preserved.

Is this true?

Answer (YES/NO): YES